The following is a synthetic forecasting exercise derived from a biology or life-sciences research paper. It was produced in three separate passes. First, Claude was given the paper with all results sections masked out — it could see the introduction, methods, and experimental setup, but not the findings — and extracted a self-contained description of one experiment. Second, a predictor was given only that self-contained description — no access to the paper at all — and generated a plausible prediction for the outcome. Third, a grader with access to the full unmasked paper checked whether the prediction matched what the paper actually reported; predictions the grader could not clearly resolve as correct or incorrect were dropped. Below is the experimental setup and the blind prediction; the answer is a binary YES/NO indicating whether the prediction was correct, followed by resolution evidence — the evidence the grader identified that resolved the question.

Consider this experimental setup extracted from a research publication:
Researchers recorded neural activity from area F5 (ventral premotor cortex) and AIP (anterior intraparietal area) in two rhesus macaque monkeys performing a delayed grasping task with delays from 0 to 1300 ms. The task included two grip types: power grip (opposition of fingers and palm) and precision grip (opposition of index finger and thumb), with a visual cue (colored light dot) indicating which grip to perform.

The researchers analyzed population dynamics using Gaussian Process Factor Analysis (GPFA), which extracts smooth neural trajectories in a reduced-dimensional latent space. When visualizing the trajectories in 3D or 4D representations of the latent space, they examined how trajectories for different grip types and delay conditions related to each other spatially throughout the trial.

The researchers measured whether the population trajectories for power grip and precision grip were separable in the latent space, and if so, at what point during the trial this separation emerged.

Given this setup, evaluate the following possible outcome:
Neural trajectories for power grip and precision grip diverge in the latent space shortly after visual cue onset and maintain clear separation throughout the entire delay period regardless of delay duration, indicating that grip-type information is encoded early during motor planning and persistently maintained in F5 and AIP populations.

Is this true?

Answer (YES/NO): YES